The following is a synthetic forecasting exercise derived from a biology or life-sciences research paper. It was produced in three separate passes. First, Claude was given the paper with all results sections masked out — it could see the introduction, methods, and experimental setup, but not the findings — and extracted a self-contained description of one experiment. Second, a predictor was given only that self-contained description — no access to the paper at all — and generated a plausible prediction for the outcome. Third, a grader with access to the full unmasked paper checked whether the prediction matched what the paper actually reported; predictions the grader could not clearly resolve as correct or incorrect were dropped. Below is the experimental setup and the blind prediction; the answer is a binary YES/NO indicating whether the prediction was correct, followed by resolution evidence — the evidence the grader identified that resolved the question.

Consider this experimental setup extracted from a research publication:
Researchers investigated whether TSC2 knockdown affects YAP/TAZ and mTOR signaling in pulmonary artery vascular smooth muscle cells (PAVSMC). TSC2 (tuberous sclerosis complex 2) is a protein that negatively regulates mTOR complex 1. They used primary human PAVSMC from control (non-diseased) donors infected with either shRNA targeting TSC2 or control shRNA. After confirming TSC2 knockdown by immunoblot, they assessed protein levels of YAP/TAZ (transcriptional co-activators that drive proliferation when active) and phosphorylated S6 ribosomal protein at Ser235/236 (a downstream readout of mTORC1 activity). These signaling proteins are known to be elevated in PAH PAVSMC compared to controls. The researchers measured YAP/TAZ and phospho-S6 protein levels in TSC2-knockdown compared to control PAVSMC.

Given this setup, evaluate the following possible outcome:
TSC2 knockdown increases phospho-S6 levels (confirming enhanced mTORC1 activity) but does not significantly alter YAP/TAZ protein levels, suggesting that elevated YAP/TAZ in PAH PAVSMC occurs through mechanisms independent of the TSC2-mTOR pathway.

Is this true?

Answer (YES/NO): NO